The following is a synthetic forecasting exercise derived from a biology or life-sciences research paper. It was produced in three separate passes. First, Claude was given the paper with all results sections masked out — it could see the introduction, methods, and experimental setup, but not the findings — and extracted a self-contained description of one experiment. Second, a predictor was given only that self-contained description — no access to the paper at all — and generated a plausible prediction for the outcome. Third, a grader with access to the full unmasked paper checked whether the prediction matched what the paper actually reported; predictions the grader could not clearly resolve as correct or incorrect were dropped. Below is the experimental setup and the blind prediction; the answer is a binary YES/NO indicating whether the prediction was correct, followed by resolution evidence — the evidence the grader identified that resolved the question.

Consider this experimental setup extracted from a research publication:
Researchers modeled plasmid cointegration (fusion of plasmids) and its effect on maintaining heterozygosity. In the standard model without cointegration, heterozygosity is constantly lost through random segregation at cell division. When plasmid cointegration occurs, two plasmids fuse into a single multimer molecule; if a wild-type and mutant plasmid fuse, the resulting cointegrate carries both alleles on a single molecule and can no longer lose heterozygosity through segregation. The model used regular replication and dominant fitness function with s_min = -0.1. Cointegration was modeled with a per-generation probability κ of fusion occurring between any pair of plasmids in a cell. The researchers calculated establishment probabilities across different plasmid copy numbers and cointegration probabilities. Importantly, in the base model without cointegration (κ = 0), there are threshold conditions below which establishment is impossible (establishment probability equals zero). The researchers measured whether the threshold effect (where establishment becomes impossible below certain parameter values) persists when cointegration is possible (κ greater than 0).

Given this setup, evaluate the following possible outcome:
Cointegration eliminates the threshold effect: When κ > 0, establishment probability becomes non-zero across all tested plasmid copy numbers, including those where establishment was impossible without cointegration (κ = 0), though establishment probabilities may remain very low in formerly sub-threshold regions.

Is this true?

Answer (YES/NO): YES